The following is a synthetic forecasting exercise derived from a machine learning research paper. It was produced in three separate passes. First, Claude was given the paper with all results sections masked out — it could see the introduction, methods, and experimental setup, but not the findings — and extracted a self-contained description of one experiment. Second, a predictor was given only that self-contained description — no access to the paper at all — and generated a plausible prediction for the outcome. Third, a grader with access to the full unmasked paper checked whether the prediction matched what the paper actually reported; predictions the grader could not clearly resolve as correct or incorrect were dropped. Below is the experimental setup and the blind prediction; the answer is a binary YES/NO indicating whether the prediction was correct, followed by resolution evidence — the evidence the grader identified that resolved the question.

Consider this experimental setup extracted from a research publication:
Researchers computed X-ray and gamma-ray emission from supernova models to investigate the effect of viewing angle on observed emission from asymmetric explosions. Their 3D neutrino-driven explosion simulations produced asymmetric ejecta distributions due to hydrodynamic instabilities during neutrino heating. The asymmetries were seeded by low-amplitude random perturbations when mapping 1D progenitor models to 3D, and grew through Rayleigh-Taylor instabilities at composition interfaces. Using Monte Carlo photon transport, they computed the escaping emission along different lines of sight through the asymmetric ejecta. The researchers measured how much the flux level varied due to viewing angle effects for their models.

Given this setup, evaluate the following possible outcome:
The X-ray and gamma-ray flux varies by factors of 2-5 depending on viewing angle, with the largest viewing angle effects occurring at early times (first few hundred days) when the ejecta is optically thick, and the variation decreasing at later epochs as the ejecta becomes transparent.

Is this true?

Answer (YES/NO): YES